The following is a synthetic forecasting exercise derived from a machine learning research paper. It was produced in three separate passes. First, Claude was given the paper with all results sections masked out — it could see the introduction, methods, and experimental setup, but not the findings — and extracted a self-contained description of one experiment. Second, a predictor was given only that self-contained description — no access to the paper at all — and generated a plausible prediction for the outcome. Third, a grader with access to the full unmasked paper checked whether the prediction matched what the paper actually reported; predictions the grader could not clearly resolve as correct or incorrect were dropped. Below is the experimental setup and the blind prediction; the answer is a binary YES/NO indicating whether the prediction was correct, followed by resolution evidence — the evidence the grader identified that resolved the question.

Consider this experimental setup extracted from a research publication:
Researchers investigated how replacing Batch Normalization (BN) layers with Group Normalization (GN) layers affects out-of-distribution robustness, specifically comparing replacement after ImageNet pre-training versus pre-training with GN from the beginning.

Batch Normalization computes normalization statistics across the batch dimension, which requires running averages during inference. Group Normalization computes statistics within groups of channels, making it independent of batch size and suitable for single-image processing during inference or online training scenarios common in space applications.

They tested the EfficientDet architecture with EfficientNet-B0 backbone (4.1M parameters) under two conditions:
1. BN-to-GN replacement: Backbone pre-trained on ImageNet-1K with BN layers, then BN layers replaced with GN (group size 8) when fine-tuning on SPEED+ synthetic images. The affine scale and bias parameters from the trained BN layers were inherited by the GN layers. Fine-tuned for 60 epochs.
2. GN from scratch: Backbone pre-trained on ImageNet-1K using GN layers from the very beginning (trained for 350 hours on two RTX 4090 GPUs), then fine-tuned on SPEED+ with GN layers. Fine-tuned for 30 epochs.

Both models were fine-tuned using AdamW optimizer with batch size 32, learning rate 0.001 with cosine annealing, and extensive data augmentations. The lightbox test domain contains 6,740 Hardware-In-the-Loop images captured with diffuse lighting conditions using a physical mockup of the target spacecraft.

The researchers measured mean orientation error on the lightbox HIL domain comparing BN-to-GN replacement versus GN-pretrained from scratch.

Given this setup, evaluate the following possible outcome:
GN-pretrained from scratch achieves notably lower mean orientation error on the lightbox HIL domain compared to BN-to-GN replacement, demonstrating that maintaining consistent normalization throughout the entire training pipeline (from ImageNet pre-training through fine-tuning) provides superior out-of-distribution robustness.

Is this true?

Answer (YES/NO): YES